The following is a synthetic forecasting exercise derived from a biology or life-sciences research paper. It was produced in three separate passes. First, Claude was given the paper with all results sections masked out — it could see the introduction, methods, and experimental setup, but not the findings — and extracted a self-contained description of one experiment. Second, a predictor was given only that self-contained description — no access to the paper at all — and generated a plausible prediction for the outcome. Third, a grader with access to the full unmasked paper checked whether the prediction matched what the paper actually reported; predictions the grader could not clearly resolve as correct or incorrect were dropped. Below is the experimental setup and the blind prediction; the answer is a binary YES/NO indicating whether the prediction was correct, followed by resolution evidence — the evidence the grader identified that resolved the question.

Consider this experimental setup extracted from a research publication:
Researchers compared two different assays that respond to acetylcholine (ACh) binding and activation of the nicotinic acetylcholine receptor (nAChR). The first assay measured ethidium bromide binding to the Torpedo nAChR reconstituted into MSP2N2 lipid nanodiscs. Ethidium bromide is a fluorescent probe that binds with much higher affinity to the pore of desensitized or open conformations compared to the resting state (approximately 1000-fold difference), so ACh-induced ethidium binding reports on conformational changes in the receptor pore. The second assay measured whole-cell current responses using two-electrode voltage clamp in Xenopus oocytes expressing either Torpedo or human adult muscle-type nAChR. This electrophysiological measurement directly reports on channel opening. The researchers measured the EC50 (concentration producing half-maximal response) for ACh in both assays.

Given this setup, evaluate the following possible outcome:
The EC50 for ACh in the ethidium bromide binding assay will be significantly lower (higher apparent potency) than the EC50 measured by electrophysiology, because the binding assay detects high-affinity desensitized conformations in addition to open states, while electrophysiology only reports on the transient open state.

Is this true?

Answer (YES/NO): YES